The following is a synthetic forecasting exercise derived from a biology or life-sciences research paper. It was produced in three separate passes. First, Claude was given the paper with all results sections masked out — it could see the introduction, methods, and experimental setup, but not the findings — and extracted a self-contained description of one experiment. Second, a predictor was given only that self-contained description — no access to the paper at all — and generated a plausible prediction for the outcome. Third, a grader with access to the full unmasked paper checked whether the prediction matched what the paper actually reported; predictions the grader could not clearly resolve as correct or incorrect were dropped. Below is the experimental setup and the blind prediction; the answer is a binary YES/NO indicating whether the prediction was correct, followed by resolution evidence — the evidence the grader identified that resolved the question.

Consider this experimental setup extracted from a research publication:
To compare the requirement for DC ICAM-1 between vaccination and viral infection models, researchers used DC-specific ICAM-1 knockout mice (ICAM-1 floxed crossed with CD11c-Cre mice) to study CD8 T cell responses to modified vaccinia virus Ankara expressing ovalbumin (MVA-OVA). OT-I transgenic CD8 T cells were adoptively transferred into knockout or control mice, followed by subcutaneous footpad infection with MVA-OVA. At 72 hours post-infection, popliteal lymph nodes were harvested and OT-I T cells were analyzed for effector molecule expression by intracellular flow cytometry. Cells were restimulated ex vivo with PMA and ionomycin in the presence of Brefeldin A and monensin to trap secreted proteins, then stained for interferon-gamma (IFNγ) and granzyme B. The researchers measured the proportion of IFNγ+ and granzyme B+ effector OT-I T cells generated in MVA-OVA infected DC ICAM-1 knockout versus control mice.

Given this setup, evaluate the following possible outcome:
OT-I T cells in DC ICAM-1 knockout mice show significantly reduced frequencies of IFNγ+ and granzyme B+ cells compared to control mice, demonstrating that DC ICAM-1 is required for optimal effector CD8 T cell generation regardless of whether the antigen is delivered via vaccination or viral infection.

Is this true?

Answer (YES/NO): NO